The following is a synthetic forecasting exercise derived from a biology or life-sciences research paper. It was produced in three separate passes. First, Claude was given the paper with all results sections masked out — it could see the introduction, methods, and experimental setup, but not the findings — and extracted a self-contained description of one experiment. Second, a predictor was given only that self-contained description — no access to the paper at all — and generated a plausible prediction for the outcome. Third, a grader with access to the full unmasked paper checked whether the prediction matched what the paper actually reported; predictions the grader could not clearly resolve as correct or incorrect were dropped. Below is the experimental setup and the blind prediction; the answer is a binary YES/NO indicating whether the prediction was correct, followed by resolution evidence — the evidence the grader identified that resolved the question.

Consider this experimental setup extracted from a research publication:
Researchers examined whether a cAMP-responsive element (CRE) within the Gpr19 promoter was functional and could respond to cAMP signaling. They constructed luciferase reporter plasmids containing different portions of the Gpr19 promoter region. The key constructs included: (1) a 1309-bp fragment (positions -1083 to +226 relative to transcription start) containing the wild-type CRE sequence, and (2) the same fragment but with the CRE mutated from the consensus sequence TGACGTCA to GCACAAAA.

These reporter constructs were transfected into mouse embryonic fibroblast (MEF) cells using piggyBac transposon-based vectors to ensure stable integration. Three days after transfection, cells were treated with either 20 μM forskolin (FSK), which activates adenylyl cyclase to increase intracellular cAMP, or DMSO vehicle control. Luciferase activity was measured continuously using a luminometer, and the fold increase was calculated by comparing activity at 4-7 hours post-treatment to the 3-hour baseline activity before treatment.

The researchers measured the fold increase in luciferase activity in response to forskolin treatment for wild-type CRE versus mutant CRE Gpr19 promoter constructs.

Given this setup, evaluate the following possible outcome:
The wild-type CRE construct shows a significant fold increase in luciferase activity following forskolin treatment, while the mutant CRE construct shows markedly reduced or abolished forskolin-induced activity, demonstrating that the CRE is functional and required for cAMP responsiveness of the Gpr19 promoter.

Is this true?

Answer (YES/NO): YES